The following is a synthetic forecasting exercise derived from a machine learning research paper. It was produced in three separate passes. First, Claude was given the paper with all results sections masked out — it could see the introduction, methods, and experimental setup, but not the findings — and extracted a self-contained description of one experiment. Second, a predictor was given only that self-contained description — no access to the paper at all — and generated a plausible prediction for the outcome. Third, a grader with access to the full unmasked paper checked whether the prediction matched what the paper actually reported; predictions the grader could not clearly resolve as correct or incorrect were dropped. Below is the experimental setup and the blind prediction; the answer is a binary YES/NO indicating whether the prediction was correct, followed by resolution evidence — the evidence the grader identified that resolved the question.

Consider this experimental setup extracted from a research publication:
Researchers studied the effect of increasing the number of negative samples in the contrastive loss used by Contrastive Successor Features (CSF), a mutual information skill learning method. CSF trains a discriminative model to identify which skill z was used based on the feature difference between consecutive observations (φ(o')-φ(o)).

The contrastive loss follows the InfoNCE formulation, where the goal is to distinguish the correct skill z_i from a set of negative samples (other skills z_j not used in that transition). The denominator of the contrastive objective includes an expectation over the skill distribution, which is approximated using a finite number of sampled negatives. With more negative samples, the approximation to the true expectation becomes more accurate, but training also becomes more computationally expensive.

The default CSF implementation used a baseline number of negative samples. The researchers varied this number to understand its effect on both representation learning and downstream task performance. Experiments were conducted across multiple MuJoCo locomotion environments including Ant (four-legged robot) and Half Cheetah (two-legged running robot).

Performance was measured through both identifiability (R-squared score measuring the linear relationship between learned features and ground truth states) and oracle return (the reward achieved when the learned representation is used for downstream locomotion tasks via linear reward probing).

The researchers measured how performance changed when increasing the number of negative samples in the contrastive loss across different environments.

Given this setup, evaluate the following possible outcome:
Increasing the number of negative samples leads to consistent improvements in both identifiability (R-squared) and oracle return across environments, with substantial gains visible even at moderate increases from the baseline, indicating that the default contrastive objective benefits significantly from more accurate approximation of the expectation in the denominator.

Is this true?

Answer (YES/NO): NO